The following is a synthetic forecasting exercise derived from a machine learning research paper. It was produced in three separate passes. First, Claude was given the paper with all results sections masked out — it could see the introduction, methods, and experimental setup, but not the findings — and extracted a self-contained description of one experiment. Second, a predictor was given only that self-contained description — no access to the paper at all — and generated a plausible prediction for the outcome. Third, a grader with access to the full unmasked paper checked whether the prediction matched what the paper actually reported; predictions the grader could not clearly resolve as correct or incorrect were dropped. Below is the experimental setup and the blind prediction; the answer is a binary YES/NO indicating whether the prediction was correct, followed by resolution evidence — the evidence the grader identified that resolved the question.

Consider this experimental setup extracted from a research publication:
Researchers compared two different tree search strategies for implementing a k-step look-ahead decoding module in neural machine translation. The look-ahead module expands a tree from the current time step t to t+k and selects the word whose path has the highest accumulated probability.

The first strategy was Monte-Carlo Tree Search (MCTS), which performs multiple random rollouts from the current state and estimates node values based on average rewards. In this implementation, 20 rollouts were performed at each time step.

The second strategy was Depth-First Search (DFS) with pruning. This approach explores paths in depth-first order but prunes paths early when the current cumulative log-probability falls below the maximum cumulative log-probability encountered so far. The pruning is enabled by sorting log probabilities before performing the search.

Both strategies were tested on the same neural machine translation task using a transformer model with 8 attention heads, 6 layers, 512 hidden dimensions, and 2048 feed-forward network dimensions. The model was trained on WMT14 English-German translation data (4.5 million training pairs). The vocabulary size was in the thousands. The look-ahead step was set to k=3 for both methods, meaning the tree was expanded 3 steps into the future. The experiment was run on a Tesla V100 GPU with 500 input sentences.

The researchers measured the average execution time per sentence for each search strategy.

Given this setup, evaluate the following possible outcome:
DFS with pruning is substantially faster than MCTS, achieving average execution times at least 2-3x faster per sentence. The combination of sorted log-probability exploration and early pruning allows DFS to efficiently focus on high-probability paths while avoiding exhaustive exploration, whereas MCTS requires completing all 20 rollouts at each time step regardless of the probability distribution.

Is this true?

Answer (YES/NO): YES